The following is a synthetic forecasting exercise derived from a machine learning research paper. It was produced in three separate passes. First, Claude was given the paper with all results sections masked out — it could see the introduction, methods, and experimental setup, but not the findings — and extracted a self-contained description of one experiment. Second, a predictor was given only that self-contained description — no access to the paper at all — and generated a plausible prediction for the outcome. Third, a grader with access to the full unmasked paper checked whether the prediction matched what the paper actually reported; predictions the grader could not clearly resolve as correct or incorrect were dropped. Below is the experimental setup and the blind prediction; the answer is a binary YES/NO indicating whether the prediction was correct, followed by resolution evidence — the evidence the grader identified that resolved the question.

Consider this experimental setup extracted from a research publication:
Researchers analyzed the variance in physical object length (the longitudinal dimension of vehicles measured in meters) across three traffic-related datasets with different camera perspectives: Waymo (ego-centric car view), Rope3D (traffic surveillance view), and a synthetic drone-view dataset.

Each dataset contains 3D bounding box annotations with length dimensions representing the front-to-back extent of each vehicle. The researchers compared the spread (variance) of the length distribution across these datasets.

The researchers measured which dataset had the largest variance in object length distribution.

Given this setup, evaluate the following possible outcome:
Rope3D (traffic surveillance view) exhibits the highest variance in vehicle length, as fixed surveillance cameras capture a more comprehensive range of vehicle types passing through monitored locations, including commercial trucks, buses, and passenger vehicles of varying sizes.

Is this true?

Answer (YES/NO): NO